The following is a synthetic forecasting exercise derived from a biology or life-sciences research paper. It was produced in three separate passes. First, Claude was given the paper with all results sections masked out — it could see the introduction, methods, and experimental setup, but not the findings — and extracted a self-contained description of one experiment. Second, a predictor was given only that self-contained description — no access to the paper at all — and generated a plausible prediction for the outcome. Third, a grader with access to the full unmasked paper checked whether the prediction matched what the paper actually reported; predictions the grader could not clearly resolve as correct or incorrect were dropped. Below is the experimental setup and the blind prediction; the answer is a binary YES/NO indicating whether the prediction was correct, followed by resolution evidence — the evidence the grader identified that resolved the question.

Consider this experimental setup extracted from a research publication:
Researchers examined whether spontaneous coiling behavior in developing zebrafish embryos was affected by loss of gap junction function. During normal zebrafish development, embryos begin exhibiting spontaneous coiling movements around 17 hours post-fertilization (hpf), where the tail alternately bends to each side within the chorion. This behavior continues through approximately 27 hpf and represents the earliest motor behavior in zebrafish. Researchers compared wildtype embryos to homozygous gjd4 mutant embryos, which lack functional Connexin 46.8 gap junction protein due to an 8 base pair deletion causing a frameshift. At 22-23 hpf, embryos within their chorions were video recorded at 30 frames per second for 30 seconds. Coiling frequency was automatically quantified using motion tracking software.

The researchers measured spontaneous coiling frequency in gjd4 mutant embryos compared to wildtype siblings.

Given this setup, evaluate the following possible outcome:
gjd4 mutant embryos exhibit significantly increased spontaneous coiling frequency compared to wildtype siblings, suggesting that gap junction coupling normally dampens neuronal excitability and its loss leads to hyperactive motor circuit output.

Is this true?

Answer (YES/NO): NO